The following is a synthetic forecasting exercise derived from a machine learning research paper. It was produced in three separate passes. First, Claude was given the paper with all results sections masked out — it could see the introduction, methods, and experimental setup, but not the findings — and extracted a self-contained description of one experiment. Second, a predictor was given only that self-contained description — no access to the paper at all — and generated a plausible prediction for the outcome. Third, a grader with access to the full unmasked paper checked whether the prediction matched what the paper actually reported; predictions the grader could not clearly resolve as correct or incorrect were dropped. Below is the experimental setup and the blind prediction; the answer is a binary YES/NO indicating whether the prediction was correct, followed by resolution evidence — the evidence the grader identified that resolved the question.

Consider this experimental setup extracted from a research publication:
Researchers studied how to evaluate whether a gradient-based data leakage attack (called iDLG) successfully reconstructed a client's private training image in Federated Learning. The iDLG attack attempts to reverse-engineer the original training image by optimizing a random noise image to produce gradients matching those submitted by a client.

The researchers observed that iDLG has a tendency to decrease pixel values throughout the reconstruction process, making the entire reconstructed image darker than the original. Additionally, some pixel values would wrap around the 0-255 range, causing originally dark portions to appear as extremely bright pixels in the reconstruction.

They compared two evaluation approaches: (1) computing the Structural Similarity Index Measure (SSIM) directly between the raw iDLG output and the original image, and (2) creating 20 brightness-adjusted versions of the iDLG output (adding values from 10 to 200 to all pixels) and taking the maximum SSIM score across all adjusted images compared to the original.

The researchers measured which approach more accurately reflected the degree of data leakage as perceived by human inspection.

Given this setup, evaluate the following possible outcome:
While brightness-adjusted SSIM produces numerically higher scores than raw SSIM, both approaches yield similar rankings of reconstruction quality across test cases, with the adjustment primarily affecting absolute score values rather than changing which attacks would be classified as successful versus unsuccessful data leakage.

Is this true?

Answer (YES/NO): NO